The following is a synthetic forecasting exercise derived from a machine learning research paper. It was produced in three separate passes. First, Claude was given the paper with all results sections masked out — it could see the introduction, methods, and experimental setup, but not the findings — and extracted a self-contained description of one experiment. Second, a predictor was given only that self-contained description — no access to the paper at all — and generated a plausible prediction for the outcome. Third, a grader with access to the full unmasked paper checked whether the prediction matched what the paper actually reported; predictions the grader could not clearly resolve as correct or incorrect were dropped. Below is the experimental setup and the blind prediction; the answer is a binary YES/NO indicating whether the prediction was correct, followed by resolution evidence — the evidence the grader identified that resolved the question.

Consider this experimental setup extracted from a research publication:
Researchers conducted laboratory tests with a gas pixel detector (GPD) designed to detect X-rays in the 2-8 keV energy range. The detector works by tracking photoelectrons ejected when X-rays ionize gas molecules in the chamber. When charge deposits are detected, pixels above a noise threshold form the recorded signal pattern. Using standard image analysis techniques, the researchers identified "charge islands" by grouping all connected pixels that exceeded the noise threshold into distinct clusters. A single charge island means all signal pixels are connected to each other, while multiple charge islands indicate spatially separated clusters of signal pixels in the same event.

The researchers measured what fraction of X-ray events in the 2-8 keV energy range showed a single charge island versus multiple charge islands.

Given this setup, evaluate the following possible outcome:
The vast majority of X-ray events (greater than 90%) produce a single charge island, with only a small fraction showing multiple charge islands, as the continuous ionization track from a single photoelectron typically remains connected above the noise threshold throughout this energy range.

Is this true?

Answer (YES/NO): YES